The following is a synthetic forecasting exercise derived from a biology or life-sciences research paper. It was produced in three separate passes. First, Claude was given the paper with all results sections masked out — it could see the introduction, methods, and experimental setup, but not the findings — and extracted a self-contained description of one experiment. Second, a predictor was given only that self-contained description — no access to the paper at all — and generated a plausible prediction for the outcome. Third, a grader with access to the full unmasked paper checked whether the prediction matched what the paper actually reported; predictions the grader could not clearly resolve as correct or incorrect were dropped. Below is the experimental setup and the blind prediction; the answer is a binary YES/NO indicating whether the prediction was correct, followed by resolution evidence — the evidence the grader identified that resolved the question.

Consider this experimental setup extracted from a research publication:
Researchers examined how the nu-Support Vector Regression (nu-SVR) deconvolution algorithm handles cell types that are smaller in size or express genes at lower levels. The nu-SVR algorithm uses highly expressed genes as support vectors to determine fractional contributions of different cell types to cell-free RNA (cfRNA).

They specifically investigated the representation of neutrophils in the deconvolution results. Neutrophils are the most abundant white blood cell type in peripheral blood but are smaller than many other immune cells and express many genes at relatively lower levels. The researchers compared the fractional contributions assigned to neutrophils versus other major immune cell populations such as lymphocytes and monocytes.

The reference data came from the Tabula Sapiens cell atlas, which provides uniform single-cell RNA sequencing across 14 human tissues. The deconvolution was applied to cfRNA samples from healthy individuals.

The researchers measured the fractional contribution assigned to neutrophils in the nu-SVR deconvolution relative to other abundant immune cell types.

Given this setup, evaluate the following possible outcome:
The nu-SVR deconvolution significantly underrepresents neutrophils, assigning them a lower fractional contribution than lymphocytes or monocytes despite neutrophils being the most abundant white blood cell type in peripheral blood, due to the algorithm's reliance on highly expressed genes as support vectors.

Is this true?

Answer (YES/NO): YES